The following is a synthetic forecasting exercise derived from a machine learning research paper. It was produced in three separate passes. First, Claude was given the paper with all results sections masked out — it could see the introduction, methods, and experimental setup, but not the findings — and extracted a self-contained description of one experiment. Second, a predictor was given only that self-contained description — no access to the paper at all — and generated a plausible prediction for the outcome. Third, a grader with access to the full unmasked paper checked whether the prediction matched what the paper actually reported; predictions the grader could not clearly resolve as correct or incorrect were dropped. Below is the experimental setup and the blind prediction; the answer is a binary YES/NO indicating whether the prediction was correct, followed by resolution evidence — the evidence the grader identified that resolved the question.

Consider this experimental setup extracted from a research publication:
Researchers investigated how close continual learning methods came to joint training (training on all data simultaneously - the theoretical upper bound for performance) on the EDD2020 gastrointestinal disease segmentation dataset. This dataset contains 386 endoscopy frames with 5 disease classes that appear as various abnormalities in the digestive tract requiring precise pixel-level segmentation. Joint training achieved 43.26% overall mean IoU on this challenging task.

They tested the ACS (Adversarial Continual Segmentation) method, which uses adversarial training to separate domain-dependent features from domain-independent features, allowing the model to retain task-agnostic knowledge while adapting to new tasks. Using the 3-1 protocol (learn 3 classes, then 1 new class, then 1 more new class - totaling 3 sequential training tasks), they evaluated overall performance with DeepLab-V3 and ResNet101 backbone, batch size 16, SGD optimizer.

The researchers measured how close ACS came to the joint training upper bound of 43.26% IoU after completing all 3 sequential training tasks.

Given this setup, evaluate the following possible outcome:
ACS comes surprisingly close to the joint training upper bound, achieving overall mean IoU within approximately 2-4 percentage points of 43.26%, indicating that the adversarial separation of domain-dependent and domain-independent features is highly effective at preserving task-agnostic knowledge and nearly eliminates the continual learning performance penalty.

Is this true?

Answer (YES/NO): NO